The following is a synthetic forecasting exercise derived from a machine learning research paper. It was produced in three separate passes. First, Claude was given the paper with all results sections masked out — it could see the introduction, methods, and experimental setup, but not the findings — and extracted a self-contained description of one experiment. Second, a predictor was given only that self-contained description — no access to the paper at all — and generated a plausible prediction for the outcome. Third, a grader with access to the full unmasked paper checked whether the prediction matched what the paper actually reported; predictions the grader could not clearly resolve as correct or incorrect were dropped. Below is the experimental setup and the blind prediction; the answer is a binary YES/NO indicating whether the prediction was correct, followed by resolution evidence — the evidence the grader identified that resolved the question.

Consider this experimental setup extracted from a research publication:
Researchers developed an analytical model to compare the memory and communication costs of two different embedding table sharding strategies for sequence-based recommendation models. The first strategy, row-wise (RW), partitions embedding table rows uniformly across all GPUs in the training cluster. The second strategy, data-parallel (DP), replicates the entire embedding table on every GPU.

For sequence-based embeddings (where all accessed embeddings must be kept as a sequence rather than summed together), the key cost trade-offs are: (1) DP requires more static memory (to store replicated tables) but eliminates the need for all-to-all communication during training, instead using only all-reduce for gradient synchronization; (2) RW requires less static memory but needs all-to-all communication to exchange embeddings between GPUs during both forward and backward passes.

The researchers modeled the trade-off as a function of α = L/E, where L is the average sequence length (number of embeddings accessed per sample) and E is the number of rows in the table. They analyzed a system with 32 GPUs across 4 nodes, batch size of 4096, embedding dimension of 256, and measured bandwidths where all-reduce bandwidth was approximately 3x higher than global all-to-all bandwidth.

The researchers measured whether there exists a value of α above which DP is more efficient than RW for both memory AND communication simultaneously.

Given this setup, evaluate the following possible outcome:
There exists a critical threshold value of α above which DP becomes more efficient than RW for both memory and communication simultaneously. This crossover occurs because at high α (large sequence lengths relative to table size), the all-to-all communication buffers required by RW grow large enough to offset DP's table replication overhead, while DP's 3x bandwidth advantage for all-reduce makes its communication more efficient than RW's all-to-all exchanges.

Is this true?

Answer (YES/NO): YES